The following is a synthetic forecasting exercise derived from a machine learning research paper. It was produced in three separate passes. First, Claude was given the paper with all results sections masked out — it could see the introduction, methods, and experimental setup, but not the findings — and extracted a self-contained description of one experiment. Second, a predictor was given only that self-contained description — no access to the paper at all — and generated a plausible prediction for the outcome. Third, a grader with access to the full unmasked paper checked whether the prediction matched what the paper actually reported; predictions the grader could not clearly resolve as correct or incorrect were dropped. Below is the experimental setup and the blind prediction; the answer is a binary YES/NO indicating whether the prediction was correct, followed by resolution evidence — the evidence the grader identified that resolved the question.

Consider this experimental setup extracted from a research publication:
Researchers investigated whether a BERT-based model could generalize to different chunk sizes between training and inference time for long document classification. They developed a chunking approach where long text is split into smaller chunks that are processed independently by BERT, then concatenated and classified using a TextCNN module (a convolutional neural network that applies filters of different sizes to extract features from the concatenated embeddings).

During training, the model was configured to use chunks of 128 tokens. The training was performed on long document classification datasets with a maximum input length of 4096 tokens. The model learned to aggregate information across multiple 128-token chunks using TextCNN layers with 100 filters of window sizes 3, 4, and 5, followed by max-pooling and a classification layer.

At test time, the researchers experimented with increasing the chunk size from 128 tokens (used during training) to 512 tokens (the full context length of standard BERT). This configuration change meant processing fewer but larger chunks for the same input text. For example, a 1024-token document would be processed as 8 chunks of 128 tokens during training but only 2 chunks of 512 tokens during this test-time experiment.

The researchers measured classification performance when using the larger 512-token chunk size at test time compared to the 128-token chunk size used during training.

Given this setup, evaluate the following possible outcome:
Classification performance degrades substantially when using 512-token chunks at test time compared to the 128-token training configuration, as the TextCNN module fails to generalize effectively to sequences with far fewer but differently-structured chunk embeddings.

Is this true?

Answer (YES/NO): NO